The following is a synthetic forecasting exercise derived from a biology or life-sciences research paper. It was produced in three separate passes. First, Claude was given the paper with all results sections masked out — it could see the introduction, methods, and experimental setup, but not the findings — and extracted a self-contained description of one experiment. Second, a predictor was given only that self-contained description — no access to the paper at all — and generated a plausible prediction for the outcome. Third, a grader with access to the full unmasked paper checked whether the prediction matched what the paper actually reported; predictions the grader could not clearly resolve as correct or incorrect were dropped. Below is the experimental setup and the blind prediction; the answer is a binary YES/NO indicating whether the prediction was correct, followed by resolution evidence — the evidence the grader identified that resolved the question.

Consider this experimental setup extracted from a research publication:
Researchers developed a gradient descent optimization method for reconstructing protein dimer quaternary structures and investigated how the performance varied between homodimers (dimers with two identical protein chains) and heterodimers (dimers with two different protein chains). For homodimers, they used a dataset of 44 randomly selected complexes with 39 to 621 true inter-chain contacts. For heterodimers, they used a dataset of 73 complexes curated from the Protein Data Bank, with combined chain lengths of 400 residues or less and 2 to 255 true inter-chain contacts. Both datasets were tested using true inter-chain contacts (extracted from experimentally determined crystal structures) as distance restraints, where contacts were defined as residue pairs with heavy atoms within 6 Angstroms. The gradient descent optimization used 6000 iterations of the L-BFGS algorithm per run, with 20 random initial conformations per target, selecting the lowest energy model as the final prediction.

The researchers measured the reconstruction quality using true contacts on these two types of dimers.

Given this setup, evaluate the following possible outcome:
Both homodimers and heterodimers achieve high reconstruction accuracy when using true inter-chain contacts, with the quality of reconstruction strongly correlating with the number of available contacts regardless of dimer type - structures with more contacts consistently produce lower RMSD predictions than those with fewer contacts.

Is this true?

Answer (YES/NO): NO